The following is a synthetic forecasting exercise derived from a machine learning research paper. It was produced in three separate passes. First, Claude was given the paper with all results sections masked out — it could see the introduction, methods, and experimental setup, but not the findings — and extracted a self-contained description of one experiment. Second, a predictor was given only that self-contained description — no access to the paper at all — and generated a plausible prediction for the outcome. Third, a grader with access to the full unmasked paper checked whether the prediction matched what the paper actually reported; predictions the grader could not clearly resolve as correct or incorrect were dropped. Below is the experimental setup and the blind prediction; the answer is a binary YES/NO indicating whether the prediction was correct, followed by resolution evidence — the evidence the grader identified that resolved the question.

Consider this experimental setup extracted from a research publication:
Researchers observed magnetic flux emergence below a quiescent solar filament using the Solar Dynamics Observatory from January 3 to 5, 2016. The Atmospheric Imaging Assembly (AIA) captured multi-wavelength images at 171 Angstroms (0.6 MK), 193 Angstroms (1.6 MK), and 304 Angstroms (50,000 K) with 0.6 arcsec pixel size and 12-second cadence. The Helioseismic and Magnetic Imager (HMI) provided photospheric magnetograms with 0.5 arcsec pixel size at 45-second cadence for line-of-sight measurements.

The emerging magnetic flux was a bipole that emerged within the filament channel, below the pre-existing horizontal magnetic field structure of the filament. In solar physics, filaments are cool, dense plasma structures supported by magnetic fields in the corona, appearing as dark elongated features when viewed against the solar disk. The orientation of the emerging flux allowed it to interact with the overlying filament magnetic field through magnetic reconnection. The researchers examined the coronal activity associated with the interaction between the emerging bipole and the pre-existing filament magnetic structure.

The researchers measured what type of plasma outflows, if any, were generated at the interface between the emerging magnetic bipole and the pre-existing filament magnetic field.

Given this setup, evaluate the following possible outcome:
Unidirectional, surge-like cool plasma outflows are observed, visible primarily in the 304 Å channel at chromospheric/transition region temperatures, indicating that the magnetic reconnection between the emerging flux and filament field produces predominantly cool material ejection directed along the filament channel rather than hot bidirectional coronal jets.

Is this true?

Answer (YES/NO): NO